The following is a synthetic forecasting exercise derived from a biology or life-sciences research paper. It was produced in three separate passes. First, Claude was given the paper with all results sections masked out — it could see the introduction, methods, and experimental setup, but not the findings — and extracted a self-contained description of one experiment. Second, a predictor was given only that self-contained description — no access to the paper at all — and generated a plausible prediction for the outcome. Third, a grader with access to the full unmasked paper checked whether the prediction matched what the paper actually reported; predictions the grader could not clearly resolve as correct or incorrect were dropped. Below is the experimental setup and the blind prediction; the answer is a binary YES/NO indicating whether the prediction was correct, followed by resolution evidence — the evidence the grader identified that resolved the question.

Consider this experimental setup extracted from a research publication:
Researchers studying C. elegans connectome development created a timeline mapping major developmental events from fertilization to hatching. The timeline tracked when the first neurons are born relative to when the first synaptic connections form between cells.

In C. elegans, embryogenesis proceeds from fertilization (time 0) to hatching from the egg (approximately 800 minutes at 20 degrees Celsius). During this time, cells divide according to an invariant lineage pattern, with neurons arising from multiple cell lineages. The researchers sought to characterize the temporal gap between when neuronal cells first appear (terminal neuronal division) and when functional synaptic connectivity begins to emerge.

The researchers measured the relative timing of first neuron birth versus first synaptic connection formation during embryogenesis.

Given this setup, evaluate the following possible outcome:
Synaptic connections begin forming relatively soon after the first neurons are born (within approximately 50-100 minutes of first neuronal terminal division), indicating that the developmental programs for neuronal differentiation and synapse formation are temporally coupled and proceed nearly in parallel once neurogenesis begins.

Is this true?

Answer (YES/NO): NO